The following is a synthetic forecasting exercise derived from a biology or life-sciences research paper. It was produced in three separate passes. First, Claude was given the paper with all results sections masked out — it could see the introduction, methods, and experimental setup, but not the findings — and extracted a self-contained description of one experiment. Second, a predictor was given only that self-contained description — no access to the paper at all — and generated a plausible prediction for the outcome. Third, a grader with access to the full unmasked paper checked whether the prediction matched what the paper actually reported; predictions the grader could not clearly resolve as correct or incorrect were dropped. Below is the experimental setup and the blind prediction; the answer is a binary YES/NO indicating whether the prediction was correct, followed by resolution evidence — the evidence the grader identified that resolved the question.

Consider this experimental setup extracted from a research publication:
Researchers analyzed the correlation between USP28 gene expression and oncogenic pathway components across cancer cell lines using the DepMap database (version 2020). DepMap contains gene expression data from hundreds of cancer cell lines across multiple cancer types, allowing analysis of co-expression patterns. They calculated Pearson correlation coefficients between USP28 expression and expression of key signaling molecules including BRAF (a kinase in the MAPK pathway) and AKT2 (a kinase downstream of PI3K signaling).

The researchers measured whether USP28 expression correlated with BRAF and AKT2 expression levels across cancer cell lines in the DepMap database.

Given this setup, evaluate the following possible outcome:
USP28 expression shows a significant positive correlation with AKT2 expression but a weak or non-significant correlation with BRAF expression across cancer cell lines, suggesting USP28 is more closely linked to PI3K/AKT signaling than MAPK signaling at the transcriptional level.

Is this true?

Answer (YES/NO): NO